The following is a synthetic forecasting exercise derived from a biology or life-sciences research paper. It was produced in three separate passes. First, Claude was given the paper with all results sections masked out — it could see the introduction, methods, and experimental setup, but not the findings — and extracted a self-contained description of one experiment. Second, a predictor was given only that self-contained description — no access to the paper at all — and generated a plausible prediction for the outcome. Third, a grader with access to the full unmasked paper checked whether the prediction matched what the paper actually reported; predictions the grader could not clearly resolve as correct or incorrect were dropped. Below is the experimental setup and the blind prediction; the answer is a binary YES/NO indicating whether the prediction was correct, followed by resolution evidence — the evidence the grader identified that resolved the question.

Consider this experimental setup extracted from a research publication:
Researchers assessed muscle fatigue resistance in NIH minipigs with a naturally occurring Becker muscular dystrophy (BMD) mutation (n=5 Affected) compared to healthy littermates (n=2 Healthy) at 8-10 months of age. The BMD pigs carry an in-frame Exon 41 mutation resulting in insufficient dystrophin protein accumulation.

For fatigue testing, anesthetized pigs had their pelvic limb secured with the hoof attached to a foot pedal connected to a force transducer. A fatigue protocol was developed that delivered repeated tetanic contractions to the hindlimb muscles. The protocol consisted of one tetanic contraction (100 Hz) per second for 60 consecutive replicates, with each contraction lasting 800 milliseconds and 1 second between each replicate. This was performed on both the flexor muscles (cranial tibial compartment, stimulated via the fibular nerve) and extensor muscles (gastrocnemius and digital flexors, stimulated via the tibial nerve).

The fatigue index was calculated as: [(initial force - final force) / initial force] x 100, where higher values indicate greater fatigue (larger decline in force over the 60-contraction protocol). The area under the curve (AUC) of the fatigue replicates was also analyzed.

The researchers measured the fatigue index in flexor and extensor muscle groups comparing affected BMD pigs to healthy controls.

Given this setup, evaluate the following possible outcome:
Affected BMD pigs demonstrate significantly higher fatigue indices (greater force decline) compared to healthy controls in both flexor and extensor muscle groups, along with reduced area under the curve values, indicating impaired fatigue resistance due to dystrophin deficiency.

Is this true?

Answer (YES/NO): NO